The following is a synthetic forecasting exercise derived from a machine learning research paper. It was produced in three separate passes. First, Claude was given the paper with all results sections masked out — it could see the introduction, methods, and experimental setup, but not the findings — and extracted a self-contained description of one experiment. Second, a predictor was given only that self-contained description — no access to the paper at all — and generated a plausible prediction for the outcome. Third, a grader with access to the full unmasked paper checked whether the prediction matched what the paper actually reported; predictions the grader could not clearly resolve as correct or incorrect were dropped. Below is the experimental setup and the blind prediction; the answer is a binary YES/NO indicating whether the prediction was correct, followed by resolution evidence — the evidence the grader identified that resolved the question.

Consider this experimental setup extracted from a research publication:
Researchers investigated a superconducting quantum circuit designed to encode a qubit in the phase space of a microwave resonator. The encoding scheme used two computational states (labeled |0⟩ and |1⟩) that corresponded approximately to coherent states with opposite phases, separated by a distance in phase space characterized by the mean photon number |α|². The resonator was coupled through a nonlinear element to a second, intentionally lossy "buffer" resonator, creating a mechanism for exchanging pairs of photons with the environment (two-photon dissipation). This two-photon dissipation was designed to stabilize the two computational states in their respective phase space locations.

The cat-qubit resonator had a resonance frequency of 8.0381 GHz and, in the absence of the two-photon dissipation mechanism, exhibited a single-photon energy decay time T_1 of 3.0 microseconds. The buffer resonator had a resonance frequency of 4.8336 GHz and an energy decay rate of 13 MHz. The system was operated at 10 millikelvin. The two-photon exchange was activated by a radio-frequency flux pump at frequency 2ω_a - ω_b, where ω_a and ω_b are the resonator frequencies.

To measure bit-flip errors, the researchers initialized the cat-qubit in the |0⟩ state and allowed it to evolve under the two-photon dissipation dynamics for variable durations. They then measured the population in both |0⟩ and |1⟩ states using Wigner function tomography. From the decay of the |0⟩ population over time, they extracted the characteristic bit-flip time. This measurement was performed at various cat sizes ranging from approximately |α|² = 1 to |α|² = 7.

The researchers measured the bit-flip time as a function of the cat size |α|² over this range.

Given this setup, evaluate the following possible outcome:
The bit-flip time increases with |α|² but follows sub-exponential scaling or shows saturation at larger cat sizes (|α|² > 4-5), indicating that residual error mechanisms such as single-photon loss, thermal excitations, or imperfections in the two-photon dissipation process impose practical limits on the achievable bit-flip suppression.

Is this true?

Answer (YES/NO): YES